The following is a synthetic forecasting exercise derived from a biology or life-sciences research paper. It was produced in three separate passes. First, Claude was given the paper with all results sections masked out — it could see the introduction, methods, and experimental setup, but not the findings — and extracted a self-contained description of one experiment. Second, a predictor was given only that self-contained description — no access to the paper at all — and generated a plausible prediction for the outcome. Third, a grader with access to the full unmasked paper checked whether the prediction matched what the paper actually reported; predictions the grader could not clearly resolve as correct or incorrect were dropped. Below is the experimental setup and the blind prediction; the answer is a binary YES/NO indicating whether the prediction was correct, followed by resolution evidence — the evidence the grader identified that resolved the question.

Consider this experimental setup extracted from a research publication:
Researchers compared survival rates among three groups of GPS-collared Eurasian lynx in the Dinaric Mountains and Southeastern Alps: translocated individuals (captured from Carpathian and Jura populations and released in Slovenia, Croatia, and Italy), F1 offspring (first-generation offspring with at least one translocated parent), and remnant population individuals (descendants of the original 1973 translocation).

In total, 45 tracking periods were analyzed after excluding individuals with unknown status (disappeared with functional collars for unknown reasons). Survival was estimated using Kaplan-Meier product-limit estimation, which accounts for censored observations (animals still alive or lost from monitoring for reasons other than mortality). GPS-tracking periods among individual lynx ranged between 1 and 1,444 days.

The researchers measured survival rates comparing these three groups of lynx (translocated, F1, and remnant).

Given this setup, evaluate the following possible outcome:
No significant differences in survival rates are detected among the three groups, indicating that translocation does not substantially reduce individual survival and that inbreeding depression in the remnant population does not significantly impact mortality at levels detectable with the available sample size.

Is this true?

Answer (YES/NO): YES